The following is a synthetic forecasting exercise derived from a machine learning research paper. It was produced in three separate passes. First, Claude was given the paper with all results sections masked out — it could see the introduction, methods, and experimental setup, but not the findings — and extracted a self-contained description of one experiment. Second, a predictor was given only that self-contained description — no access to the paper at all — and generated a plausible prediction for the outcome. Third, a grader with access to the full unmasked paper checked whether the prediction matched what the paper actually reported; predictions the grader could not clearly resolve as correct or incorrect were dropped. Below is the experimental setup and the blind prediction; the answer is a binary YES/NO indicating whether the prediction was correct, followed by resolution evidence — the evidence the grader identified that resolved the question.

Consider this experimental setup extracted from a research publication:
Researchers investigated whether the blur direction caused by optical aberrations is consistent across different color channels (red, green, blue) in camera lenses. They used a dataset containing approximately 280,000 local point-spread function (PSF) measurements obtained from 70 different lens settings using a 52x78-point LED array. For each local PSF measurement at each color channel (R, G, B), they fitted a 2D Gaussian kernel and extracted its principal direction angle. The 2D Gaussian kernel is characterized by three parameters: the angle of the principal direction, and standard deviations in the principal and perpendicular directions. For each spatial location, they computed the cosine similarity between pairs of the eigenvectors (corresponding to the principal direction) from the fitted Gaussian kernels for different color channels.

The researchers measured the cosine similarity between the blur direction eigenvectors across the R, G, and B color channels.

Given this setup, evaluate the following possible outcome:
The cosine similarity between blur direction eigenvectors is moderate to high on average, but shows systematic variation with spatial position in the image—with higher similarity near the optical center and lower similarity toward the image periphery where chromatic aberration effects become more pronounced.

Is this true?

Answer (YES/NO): NO